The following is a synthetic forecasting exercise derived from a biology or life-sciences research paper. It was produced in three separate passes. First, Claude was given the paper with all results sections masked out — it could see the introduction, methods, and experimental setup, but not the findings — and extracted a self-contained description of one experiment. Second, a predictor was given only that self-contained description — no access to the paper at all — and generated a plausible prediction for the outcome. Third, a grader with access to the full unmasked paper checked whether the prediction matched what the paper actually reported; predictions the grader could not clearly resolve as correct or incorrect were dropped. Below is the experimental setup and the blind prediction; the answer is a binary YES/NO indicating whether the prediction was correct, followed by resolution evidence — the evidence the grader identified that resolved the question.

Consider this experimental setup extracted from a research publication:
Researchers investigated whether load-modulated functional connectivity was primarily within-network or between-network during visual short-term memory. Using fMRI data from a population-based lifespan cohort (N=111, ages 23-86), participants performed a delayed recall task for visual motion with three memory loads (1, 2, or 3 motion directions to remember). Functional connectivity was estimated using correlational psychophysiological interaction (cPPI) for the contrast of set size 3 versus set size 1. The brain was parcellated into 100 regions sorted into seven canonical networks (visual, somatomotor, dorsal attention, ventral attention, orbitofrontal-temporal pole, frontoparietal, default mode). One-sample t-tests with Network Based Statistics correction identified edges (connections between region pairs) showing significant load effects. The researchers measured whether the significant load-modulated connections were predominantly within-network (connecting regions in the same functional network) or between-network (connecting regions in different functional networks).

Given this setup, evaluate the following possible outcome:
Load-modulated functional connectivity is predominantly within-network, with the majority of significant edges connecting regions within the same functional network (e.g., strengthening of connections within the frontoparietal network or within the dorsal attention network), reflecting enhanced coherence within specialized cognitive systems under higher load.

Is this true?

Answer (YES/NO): YES